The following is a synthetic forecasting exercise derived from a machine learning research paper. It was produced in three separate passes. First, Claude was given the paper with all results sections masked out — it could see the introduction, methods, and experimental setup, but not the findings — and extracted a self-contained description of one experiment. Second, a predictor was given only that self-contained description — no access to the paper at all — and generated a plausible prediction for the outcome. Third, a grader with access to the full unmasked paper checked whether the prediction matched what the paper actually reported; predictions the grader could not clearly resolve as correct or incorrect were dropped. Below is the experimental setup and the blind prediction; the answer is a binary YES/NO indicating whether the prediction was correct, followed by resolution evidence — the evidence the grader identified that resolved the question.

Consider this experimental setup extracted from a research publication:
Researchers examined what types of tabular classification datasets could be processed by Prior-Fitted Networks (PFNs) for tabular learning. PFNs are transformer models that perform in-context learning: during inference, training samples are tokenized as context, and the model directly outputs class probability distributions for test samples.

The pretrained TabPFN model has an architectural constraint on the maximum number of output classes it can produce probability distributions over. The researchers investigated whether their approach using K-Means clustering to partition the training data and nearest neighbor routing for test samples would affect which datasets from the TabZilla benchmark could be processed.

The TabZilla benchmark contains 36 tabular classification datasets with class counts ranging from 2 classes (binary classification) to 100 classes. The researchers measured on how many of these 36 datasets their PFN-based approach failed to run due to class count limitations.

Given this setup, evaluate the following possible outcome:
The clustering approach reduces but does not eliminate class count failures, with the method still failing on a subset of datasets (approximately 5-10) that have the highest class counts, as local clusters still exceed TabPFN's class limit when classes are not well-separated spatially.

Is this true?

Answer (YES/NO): NO